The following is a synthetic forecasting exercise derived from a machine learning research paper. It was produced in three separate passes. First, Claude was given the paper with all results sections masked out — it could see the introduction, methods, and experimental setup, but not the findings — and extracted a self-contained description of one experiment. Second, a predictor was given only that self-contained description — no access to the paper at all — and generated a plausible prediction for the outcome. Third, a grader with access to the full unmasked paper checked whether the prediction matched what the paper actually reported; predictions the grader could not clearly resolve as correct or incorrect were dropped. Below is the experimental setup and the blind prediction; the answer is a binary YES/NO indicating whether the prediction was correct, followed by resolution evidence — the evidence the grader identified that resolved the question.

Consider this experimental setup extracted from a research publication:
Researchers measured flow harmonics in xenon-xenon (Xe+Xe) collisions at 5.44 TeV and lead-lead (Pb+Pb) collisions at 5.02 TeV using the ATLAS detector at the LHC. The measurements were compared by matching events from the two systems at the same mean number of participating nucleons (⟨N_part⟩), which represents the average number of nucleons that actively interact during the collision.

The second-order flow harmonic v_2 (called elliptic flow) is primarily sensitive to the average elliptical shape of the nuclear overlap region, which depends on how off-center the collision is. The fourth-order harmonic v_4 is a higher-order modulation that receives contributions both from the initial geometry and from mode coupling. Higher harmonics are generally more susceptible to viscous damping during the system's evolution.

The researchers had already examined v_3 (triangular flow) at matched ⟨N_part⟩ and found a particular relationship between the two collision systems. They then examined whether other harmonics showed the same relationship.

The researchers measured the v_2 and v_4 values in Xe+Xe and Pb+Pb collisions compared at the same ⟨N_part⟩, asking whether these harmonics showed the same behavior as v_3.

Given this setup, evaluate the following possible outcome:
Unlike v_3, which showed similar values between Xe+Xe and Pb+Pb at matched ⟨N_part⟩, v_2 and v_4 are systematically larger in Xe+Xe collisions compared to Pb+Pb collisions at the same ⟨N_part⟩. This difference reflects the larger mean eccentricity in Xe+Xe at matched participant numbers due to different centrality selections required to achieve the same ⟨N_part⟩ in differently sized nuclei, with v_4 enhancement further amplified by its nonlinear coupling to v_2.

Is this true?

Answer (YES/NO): NO